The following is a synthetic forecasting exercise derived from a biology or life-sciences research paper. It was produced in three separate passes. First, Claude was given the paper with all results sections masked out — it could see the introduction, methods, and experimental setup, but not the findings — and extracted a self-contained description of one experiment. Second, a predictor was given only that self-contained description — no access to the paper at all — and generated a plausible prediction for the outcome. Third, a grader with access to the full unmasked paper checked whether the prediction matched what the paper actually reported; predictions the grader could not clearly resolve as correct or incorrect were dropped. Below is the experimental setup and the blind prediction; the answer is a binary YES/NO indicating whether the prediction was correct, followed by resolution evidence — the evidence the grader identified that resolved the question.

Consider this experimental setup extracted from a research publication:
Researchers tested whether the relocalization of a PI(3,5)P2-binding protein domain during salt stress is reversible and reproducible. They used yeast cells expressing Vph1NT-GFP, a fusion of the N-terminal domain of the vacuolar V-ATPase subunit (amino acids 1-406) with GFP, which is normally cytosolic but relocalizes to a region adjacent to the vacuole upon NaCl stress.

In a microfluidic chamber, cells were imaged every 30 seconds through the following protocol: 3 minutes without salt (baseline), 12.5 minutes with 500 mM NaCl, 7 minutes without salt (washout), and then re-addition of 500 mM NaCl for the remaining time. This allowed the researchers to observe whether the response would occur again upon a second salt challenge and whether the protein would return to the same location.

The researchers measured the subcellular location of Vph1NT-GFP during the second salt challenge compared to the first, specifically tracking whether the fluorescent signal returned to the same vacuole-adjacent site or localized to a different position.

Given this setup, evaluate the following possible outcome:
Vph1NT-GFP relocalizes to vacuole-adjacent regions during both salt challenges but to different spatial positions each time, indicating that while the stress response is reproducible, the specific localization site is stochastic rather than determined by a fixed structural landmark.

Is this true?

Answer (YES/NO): NO